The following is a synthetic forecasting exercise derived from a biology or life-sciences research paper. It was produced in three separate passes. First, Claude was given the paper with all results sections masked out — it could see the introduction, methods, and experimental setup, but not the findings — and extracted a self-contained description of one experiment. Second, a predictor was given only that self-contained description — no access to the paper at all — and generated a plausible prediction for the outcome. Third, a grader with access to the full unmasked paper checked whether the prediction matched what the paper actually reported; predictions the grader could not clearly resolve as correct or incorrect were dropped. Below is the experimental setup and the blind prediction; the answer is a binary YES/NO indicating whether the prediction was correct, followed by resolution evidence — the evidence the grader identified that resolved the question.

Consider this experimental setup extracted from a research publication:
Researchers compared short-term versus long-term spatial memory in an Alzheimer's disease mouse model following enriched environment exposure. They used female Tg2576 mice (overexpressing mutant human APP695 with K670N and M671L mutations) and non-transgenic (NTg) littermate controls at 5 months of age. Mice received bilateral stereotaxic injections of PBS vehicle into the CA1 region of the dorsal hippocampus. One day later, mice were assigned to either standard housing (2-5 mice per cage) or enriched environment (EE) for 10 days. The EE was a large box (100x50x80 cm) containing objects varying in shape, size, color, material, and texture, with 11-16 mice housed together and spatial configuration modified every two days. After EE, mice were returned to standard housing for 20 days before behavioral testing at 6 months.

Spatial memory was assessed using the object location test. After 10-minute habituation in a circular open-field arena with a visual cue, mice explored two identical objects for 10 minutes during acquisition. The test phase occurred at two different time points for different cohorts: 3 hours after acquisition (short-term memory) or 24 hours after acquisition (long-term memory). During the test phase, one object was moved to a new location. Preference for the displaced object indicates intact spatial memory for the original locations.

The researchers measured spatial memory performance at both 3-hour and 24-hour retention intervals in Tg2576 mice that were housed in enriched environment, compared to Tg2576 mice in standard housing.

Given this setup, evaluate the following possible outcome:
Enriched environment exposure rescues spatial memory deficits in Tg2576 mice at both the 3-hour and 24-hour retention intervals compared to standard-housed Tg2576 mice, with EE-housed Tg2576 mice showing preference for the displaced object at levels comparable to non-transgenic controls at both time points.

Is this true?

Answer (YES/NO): NO